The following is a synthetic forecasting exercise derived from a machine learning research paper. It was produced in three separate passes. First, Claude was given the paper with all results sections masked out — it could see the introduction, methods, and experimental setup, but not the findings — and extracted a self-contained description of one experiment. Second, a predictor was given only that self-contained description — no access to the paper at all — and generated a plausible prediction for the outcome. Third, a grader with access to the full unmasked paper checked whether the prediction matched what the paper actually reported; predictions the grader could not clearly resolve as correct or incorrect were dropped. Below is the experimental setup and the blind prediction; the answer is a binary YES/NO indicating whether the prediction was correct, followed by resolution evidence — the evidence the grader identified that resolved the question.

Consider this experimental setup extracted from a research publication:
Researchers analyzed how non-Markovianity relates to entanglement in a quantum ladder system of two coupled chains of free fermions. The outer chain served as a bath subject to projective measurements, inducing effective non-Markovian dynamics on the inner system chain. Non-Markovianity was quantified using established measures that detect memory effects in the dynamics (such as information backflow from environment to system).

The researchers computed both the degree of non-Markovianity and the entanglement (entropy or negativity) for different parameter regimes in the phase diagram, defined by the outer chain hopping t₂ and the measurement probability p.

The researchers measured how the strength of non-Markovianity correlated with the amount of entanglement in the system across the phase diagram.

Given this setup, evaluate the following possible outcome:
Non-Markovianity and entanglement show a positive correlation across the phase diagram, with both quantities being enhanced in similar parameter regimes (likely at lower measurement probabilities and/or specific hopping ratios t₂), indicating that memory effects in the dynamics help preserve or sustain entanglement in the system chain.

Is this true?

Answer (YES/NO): YES